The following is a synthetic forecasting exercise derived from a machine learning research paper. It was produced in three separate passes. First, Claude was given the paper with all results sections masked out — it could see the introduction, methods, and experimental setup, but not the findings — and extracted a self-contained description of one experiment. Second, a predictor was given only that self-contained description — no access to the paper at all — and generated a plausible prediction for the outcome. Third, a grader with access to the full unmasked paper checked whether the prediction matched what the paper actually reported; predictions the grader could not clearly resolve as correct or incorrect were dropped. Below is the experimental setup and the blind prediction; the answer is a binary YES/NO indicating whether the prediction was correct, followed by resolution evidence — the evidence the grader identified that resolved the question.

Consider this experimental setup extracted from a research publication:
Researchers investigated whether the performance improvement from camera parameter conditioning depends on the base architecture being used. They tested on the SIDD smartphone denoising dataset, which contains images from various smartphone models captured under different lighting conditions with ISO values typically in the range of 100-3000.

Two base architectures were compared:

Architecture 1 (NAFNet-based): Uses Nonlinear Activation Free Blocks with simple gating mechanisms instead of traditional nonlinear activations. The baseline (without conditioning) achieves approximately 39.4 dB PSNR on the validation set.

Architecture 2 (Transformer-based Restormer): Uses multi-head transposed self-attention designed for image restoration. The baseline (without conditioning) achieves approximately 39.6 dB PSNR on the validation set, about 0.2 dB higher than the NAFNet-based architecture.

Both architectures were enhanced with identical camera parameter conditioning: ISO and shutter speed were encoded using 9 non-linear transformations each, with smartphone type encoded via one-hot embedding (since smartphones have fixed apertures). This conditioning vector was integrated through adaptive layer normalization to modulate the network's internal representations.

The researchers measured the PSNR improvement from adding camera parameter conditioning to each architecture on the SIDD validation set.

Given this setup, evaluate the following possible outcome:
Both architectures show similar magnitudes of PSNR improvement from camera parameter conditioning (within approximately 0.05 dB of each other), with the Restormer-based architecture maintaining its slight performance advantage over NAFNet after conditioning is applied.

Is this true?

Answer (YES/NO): YES